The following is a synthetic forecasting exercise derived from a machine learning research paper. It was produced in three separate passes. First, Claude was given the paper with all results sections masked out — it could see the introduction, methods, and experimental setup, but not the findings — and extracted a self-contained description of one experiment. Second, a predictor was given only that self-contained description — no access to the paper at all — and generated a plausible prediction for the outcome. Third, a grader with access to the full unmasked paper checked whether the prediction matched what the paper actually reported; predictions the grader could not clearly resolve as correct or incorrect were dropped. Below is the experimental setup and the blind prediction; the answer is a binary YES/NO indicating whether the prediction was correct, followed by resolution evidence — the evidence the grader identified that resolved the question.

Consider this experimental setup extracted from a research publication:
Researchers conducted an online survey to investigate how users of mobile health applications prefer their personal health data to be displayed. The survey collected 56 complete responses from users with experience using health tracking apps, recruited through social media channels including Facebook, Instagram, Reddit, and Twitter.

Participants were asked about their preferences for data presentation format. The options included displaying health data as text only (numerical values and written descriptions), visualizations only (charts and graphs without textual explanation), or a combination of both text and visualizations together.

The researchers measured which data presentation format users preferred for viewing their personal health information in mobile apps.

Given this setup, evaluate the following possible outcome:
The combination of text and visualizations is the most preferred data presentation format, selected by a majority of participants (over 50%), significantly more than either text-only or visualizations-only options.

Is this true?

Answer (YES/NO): YES